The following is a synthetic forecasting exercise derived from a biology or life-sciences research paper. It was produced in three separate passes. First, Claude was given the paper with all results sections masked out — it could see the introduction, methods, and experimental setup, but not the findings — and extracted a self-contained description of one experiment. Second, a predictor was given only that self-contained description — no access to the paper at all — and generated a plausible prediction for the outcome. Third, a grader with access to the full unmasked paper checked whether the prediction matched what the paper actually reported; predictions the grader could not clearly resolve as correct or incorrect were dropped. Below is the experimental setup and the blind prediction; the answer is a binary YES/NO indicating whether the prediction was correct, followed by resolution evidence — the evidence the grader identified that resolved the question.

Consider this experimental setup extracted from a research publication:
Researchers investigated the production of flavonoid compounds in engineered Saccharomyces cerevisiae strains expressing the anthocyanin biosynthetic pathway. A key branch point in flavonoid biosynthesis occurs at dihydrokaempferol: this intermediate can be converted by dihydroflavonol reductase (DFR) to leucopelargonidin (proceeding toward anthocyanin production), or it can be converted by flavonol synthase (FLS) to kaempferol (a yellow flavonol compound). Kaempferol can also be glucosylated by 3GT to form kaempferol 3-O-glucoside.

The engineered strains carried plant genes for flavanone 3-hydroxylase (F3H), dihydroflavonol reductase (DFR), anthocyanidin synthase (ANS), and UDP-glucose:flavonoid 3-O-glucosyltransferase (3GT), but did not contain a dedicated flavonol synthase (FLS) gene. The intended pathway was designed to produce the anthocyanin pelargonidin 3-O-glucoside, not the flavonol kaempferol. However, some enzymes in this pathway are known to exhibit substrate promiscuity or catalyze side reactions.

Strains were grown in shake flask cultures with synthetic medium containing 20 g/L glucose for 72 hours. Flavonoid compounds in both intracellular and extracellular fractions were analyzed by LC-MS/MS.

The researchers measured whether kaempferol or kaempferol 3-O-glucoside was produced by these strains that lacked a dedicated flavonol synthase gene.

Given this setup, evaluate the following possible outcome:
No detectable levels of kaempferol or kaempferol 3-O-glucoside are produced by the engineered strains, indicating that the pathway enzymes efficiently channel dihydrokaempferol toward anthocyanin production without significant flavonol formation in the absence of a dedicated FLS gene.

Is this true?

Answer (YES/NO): NO